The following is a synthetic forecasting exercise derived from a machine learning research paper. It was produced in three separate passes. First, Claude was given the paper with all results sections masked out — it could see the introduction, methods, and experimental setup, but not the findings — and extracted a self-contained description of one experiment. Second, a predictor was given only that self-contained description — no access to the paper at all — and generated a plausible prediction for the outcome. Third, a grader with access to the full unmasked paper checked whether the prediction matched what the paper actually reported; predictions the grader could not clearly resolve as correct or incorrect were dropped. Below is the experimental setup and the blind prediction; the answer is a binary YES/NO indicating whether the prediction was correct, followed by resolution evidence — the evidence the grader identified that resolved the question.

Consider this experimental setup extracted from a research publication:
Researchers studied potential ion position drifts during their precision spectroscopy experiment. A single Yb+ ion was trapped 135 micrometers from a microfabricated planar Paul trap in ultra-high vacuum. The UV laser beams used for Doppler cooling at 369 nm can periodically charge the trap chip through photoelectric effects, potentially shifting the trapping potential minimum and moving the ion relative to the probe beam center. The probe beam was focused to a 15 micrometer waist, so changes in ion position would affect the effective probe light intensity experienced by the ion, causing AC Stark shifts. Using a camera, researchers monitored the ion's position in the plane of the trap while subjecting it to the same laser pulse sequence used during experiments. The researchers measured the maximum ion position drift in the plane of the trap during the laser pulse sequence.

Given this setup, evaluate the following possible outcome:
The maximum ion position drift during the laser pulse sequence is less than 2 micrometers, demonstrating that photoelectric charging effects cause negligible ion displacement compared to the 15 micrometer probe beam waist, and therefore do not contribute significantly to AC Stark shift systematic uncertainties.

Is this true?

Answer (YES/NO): NO